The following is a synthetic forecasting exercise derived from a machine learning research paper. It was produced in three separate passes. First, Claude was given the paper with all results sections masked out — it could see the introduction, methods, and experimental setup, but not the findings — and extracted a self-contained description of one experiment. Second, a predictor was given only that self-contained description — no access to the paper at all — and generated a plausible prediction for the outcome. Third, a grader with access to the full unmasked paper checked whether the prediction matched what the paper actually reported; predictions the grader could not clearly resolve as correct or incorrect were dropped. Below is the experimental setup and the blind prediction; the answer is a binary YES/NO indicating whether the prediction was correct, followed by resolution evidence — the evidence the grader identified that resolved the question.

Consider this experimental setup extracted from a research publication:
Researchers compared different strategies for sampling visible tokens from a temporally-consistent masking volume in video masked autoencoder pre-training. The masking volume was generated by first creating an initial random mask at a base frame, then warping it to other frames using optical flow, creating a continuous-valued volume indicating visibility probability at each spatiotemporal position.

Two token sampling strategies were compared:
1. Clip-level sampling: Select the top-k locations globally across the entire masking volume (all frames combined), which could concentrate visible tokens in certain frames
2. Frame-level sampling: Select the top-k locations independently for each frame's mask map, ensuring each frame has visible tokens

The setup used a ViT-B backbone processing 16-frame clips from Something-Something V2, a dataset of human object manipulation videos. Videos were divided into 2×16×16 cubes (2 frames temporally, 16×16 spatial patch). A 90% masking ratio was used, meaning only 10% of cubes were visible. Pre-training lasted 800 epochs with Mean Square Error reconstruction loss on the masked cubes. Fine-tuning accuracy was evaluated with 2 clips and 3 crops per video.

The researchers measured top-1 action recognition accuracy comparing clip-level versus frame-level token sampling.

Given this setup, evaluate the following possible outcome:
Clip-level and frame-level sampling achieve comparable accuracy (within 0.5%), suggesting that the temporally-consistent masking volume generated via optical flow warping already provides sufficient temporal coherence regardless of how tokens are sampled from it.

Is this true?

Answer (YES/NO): YES